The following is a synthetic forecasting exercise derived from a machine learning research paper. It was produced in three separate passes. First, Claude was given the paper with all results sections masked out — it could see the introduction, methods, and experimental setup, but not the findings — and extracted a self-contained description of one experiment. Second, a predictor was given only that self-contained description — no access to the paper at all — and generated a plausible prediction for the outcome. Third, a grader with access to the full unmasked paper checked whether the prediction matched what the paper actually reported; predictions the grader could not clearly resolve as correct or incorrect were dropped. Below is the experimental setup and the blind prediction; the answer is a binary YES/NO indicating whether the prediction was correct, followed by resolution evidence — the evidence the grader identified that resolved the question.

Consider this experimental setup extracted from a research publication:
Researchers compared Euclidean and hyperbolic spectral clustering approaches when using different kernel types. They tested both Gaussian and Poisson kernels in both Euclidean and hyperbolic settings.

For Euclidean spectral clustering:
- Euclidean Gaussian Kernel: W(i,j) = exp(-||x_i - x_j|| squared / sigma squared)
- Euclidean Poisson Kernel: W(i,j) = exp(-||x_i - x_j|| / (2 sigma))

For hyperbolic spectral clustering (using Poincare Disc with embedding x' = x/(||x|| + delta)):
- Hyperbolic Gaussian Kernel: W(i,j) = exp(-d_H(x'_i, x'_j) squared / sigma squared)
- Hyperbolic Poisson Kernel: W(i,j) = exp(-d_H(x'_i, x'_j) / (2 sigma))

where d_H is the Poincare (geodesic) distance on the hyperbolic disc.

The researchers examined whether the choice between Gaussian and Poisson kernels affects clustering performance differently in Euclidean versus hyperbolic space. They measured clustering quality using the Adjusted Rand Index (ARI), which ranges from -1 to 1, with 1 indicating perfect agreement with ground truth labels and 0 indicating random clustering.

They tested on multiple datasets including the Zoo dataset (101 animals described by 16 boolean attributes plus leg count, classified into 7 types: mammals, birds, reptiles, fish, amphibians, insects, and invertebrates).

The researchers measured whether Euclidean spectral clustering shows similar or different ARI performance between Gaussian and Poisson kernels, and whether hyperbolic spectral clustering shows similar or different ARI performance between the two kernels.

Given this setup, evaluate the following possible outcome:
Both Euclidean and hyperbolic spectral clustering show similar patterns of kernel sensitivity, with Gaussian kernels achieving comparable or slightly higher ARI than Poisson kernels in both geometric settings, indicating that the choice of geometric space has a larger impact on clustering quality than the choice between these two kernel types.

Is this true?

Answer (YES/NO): NO